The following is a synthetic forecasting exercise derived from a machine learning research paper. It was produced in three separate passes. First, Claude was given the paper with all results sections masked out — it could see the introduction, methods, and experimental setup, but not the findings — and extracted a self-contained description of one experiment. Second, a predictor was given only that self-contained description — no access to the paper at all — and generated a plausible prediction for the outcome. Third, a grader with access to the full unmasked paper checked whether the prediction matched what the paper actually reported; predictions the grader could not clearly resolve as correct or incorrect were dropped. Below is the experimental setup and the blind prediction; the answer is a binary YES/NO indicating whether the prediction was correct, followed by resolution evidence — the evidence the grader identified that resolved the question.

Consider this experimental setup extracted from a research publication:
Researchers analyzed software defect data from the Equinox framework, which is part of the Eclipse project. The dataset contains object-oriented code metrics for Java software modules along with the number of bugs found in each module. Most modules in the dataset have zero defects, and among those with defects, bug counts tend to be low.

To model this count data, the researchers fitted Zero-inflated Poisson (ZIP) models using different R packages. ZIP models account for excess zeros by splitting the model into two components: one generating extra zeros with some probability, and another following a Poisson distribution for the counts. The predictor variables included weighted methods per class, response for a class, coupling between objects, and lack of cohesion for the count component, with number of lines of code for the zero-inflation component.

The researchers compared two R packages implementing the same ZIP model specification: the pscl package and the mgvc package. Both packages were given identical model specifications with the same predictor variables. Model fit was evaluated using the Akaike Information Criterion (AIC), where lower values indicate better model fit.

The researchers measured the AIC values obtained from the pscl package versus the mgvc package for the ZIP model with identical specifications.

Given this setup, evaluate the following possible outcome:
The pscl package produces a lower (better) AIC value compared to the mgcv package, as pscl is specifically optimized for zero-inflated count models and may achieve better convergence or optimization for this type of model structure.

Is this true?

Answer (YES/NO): YES